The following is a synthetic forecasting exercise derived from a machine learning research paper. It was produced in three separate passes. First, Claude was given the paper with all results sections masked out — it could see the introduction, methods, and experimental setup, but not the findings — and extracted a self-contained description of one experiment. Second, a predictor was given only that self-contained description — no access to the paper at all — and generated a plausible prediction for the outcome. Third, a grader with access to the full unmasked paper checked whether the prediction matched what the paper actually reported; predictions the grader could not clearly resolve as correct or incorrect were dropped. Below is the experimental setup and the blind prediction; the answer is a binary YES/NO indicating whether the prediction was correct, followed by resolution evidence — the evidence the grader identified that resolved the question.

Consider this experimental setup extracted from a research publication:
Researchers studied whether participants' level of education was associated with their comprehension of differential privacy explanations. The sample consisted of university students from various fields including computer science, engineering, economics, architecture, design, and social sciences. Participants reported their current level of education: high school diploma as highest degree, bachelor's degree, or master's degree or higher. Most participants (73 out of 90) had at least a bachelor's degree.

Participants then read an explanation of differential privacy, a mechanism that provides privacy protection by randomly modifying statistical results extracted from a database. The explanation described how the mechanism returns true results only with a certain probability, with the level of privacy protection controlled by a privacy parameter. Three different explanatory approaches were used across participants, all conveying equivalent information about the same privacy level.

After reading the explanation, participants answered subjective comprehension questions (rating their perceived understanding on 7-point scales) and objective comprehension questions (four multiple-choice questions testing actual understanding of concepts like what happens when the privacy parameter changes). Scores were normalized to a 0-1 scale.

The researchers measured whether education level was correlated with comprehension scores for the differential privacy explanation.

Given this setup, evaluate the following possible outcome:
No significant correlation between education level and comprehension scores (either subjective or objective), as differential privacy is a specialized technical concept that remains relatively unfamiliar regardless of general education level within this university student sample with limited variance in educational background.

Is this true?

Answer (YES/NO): NO